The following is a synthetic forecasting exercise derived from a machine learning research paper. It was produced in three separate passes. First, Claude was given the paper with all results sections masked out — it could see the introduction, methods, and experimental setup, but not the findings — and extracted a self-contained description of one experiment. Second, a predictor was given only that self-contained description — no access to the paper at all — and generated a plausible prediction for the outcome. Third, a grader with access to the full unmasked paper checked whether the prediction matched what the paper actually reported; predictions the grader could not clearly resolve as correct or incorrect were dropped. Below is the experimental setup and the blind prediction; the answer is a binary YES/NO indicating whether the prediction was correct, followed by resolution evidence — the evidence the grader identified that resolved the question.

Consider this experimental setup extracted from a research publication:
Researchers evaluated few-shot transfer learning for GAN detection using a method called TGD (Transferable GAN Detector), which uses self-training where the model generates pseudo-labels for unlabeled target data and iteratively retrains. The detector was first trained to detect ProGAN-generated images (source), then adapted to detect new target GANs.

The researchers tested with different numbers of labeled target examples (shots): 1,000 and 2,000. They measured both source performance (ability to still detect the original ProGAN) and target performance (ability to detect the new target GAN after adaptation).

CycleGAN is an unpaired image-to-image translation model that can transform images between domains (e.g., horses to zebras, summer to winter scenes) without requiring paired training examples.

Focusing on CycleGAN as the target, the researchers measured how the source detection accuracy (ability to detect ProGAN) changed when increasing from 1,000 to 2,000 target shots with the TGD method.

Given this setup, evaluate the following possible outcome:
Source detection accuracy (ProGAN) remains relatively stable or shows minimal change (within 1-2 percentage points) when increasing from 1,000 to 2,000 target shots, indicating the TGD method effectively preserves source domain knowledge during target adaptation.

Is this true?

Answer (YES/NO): NO